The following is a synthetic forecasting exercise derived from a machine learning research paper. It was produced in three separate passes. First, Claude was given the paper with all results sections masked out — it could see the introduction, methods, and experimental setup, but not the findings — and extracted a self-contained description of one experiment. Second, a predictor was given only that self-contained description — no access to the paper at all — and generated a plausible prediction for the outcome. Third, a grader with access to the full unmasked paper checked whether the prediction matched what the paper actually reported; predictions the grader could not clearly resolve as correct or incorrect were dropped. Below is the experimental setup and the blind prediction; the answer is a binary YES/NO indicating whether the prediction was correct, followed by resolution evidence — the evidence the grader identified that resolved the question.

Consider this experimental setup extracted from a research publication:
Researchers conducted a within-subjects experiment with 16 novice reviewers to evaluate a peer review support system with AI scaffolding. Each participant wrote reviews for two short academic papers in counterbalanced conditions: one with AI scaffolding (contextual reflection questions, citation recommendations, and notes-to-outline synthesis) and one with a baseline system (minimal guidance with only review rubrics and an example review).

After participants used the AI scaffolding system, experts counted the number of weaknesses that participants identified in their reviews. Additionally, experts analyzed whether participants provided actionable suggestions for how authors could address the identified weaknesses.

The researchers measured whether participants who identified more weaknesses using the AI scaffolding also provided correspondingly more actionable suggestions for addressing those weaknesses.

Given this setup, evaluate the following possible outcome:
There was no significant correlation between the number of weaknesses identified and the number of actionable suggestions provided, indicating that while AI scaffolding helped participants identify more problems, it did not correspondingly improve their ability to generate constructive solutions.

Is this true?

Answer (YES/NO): YES